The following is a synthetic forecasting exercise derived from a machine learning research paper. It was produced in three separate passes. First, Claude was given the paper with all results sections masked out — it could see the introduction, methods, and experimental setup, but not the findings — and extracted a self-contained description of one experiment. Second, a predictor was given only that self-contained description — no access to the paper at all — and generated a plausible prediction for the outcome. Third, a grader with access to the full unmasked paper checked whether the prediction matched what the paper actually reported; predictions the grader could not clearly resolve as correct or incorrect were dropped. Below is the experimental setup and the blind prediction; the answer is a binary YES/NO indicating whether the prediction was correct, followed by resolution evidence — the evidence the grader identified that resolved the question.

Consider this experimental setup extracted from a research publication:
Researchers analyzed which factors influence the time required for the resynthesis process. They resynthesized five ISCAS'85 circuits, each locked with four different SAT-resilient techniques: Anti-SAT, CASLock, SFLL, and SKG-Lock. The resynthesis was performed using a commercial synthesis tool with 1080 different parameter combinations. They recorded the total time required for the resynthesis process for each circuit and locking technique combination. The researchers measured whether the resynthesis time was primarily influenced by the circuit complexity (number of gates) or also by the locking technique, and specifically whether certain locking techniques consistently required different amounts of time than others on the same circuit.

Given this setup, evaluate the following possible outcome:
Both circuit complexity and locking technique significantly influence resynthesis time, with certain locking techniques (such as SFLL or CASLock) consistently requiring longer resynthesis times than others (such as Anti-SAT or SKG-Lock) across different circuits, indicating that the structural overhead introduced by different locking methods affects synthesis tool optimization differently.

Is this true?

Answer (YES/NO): NO